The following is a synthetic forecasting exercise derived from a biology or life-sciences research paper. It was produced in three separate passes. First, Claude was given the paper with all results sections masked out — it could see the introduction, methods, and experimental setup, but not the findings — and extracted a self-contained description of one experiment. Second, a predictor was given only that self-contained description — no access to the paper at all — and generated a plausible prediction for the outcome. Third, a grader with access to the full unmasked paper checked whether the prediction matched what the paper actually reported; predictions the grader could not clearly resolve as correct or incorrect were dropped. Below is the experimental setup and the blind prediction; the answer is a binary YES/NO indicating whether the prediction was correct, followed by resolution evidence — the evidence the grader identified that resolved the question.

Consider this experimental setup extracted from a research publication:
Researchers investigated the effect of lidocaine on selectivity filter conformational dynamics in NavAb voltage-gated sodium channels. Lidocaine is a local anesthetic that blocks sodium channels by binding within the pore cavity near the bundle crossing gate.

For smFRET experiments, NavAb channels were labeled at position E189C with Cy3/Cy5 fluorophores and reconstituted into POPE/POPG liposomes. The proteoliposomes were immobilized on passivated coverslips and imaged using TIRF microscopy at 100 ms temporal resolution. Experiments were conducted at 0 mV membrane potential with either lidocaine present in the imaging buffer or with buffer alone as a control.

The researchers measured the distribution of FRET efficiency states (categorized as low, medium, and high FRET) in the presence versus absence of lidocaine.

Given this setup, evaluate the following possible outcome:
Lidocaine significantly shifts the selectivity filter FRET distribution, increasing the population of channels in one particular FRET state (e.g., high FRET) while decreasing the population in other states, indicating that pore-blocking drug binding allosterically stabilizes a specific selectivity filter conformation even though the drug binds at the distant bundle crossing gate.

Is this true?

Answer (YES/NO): NO